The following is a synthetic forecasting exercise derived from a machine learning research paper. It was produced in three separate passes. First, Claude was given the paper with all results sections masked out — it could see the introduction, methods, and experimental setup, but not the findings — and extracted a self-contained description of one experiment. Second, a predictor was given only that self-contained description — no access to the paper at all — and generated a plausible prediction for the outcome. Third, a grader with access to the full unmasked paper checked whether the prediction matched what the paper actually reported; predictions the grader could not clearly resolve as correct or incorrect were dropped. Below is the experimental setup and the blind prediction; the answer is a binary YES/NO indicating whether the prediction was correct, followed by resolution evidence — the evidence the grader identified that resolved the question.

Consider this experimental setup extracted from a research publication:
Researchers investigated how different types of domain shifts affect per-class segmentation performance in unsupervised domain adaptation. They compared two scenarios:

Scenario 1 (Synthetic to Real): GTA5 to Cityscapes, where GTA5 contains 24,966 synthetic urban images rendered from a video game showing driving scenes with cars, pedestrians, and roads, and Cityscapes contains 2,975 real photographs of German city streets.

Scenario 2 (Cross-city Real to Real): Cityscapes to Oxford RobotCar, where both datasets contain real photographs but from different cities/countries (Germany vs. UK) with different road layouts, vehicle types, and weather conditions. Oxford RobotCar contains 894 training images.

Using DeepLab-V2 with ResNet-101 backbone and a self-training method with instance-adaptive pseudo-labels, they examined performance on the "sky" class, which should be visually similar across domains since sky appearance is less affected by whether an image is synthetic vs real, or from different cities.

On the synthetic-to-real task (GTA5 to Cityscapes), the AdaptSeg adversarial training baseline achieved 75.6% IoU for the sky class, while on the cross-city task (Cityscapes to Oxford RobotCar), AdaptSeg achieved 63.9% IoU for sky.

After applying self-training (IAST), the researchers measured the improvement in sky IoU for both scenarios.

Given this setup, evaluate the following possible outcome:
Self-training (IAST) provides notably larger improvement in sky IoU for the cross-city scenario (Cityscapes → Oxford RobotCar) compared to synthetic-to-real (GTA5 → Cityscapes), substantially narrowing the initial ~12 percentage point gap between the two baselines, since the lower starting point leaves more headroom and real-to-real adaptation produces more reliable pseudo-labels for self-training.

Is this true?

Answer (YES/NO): YES